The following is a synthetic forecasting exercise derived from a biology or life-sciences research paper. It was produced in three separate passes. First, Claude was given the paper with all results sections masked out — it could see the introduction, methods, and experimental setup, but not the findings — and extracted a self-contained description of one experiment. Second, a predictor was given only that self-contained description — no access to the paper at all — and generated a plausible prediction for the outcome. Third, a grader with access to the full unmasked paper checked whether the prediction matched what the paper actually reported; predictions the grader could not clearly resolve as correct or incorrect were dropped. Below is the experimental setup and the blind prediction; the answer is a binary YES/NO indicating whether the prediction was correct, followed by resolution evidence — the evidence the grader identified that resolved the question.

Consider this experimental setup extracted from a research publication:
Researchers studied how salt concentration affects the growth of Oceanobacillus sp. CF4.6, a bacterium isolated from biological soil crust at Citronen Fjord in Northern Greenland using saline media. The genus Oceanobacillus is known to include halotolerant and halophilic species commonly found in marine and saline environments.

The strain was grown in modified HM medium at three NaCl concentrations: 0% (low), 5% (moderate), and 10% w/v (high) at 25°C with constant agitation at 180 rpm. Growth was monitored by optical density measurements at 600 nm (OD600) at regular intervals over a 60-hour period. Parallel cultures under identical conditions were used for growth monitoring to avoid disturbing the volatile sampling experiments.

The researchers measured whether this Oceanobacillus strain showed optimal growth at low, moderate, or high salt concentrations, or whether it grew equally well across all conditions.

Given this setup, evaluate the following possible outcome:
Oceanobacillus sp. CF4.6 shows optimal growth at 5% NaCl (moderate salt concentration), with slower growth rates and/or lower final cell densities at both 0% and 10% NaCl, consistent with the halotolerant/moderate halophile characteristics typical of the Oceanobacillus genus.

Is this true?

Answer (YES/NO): NO